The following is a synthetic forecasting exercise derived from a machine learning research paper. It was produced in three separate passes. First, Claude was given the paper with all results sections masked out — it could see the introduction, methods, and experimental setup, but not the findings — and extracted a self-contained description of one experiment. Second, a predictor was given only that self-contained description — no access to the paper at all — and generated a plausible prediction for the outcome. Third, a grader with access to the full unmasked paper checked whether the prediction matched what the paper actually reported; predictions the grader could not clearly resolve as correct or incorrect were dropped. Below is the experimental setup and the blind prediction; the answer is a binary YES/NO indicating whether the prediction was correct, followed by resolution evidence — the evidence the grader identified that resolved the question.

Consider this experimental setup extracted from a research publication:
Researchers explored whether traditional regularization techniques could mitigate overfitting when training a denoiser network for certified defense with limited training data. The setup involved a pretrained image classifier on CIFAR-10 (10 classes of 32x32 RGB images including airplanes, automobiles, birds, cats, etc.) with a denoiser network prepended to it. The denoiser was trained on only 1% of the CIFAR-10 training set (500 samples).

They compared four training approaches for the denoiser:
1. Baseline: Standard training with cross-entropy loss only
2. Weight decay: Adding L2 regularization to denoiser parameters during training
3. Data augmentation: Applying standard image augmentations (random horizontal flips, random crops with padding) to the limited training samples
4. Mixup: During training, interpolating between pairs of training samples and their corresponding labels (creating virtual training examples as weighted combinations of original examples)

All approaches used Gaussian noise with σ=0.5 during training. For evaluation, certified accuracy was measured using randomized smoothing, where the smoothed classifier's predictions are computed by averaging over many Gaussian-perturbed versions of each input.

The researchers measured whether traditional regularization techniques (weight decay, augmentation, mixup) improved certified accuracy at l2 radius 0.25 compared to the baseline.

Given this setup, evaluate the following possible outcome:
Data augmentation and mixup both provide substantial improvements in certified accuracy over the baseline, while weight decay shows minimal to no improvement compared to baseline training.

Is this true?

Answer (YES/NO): NO